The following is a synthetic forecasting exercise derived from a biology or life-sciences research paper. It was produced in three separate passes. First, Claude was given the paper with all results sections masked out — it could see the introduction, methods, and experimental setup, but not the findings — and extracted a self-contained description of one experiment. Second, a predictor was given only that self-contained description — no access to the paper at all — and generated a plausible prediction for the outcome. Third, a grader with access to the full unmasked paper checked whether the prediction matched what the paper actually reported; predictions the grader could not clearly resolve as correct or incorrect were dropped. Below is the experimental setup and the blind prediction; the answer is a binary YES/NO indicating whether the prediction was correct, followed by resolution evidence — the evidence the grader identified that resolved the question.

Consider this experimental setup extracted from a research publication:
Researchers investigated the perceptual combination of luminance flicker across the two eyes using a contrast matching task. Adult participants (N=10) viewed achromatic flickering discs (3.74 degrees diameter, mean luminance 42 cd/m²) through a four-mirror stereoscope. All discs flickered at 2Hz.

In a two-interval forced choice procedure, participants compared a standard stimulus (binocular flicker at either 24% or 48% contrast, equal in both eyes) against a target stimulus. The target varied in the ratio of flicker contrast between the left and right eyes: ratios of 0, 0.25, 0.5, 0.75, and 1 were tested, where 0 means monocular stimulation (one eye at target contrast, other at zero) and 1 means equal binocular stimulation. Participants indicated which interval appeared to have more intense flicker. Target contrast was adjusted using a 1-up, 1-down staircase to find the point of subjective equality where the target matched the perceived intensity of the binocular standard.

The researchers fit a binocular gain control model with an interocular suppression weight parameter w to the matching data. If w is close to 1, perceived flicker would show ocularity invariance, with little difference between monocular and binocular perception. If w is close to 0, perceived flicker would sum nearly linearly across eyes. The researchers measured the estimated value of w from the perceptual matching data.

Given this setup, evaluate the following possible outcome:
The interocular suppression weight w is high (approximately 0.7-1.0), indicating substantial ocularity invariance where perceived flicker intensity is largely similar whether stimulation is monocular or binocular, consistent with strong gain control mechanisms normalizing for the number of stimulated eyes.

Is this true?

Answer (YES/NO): NO